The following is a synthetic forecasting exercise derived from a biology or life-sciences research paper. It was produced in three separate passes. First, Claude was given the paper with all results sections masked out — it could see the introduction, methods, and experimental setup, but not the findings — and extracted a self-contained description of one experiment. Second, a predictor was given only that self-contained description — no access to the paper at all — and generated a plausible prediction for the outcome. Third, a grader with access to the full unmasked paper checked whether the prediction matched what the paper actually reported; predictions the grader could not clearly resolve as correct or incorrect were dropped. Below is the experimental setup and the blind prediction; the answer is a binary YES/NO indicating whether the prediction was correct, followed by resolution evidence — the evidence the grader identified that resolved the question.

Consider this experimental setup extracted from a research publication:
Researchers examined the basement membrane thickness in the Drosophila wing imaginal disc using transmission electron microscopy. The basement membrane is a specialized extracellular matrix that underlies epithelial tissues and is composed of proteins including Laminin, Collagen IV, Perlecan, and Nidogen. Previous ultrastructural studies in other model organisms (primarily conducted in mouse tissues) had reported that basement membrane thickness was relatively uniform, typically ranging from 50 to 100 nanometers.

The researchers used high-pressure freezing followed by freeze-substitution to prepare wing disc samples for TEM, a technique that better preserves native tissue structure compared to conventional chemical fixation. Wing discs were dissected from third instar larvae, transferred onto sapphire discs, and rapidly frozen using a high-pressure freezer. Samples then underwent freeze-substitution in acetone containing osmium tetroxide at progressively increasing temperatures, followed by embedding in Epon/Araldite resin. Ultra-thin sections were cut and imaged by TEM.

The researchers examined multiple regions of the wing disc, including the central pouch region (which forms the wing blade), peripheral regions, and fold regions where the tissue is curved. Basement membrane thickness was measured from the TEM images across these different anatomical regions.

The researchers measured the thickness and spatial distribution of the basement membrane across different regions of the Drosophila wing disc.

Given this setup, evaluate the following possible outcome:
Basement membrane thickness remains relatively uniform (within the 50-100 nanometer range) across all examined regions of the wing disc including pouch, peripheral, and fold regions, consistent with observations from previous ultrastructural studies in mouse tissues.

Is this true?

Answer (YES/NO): NO